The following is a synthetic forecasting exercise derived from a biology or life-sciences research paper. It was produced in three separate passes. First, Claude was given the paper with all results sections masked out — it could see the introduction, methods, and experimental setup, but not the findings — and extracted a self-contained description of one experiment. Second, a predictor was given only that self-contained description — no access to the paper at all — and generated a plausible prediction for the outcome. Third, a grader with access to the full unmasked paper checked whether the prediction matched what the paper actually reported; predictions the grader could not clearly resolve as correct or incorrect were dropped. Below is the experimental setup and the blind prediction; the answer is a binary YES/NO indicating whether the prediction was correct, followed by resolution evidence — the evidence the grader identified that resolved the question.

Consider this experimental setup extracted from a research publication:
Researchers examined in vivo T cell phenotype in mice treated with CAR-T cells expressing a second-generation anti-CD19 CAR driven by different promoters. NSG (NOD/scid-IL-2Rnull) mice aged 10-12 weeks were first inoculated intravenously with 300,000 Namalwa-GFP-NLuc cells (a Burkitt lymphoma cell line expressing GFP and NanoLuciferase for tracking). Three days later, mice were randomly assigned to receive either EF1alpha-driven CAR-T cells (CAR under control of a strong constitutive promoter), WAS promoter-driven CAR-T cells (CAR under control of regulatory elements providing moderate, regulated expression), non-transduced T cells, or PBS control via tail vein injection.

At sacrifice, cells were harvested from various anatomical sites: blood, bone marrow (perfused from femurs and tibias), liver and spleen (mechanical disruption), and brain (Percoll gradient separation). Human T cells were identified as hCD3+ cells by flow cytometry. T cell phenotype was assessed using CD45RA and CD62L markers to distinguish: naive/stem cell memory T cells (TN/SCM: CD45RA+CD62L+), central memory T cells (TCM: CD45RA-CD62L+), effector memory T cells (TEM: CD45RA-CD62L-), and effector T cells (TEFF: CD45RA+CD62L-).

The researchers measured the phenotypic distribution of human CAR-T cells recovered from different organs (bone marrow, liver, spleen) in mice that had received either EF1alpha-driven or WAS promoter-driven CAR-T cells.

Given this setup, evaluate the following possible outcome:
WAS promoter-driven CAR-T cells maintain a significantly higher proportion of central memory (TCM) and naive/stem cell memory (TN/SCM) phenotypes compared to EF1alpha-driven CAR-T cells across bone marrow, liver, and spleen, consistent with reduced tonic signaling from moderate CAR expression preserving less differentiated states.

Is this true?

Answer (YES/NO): YES